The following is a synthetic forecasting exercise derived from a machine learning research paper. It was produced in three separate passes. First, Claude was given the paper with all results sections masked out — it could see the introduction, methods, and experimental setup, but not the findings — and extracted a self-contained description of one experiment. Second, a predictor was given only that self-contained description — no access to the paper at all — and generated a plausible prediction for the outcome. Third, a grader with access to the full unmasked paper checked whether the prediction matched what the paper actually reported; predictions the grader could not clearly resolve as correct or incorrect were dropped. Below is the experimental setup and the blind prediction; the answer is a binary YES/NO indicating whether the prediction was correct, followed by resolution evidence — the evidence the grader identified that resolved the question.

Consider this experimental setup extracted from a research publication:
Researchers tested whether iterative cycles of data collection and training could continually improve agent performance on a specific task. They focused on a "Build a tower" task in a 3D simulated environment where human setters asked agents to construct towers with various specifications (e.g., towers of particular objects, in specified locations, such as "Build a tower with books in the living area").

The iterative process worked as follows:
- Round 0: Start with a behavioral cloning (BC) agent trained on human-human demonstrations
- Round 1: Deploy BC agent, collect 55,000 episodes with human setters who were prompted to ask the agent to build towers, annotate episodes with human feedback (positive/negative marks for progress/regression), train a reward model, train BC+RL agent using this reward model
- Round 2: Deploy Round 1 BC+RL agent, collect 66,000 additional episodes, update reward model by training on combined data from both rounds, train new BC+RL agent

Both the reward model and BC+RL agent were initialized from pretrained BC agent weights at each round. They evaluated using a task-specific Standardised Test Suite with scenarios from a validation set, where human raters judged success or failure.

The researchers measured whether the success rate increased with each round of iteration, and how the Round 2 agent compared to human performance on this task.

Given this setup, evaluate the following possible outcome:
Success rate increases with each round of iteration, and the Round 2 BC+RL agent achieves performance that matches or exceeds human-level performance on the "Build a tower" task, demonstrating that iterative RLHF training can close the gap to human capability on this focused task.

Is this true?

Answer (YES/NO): YES